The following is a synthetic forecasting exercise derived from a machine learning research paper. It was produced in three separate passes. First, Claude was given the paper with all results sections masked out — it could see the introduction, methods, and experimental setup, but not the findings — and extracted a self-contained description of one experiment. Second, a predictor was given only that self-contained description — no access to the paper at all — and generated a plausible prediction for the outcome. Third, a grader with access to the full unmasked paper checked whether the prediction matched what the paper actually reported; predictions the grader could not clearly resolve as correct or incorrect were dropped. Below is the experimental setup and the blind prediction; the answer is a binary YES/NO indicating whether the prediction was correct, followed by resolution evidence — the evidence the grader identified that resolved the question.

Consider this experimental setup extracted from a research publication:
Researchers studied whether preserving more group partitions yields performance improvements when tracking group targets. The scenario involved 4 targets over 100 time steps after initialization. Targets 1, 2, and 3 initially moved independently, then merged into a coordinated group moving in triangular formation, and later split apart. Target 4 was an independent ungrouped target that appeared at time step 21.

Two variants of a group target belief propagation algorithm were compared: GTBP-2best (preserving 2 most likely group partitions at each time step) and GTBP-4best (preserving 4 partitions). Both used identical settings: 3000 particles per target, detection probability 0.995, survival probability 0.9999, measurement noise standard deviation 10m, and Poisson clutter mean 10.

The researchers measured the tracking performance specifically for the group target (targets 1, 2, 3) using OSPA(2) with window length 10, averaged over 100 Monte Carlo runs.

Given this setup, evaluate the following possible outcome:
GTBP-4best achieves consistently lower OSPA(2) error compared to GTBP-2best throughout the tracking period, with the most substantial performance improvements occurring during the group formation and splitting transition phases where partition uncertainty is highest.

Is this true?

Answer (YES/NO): NO